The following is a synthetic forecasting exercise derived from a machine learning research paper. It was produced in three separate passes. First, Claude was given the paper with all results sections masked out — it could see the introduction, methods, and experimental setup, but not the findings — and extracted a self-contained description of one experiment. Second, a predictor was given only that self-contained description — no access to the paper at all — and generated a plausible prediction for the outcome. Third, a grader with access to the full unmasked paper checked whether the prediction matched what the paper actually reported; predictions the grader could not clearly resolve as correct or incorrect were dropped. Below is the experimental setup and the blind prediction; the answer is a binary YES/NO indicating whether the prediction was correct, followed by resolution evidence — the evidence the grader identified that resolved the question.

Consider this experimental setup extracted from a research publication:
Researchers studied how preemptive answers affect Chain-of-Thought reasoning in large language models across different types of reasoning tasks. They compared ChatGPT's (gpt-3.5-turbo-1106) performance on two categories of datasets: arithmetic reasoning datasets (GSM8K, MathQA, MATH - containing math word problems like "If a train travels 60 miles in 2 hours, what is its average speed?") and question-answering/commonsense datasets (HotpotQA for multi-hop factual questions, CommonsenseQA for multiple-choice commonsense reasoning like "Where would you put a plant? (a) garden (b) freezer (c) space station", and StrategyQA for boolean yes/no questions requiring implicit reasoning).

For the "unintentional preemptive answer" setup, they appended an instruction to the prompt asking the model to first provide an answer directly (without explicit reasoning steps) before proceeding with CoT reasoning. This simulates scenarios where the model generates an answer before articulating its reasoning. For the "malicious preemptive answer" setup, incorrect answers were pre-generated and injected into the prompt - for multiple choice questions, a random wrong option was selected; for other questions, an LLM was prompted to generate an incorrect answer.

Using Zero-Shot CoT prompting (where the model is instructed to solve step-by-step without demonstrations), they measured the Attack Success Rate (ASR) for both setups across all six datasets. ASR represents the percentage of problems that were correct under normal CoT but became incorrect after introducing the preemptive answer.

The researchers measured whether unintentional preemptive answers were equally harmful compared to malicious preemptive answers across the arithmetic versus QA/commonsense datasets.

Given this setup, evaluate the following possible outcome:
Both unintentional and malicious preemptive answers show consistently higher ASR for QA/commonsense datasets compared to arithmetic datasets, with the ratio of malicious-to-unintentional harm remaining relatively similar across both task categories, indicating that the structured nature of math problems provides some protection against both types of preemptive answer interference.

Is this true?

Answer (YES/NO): NO